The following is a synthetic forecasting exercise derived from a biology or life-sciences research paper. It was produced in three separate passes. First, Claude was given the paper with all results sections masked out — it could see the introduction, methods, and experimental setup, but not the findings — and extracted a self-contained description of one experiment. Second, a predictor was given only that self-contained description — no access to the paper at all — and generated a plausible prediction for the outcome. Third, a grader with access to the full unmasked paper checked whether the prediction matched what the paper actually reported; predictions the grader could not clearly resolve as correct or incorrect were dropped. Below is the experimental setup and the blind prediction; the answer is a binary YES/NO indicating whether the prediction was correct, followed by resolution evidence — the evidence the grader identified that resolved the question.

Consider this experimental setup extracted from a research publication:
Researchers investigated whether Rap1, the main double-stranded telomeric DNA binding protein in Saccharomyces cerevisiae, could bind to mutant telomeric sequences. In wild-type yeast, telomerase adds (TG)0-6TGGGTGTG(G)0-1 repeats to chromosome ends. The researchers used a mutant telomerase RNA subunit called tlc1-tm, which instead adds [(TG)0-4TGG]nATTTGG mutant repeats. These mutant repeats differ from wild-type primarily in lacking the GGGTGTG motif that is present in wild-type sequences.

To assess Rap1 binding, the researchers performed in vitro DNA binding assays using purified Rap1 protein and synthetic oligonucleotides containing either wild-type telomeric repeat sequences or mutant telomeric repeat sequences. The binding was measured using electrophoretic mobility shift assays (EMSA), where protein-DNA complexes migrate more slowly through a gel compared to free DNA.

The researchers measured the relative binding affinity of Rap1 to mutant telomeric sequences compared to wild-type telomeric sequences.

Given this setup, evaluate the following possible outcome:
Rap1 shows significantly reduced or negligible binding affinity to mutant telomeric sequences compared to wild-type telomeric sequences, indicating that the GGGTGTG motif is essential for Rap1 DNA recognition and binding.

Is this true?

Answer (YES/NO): YES